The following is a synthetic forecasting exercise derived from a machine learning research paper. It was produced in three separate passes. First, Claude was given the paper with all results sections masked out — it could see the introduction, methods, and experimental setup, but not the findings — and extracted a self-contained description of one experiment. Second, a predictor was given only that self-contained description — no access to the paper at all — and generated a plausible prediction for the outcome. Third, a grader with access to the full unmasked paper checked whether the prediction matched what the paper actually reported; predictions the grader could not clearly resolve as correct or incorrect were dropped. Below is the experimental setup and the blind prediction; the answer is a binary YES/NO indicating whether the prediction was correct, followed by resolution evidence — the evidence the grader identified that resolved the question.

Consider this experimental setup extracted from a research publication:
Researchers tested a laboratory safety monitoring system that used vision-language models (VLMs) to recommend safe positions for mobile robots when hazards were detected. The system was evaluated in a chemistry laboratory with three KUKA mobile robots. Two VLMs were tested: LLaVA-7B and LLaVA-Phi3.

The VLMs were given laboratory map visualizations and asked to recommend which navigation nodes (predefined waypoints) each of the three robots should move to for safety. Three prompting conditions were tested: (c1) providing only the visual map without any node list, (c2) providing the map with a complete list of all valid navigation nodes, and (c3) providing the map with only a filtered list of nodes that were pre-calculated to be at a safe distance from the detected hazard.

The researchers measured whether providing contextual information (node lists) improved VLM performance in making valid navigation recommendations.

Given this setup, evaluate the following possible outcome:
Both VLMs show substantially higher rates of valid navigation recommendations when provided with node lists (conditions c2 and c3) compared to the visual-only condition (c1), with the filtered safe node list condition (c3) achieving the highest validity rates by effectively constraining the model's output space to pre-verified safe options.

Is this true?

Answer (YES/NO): NO